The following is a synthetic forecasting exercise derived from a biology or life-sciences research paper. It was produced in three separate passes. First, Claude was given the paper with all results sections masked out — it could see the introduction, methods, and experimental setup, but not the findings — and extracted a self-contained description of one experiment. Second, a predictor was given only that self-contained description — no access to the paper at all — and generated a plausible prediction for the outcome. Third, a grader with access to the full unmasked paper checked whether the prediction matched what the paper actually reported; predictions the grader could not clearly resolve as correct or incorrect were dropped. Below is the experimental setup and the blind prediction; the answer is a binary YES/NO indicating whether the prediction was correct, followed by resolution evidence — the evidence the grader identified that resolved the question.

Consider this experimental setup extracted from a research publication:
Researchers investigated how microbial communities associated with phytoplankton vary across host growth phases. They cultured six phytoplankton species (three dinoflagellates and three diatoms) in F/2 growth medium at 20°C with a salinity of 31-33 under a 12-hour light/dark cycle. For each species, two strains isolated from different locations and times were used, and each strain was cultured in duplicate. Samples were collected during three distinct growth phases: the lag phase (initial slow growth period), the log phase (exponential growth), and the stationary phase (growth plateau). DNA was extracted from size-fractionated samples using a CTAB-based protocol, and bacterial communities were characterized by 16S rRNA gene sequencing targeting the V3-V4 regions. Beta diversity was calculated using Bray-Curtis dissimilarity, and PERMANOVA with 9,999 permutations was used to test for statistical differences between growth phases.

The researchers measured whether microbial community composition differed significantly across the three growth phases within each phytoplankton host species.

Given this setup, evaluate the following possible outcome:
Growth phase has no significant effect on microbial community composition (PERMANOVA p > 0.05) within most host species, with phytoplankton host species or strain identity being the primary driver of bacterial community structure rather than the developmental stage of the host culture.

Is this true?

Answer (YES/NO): NO